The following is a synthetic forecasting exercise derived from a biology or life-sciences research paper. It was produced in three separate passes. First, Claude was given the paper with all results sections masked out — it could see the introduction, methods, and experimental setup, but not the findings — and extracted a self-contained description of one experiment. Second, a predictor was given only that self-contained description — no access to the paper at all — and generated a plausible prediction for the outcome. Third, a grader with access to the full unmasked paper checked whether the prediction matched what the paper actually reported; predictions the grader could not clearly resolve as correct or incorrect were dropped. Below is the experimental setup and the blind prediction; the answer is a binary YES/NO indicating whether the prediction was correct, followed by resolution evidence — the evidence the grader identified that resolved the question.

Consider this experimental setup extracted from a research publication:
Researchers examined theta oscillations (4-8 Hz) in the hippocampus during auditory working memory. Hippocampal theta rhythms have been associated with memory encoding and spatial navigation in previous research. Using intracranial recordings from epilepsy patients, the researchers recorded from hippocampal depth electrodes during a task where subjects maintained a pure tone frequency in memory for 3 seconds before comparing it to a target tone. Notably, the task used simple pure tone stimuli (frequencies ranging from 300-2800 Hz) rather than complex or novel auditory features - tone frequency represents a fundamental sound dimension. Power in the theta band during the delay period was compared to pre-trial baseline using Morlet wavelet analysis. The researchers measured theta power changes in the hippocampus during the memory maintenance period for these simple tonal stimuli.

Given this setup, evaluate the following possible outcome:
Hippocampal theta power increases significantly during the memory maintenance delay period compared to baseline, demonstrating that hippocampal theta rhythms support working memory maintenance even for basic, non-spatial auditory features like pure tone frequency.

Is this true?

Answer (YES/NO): NO